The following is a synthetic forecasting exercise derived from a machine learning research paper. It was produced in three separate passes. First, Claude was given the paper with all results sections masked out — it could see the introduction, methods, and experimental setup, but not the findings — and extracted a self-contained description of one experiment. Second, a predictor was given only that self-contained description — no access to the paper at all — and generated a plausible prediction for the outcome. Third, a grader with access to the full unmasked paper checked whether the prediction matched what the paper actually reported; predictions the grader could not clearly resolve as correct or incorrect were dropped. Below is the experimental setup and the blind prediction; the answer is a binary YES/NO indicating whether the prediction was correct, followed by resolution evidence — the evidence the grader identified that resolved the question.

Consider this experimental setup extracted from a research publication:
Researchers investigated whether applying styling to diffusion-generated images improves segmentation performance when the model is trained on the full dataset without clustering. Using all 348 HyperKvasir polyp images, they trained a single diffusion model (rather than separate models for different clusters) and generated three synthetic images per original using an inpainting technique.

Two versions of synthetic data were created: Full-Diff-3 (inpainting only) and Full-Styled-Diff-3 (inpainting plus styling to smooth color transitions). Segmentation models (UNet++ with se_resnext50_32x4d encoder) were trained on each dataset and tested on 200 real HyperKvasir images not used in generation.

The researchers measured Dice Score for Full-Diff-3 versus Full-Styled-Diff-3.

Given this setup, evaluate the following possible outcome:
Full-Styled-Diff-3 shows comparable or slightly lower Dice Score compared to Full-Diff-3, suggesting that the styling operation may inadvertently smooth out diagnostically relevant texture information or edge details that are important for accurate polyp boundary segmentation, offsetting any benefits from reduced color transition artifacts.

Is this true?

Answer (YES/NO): NO